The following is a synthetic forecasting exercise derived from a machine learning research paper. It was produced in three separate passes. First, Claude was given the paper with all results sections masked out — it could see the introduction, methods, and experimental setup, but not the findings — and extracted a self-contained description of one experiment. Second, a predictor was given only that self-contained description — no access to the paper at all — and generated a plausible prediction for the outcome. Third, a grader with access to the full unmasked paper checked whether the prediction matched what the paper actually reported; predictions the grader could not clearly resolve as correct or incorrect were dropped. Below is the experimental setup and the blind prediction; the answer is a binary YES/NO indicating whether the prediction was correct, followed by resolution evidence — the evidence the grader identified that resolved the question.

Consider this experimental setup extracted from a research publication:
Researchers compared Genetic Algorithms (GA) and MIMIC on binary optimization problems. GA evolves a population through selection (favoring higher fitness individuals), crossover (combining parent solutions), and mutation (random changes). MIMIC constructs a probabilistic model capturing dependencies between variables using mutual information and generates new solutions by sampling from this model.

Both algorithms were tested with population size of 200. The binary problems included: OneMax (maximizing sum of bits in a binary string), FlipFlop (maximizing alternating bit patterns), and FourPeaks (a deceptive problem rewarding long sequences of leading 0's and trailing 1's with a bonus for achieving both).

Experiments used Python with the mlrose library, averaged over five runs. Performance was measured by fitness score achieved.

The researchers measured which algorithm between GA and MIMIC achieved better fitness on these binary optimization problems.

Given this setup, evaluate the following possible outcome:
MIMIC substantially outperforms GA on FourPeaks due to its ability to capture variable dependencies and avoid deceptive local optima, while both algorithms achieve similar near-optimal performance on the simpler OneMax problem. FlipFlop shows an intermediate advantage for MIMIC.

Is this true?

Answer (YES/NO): NO